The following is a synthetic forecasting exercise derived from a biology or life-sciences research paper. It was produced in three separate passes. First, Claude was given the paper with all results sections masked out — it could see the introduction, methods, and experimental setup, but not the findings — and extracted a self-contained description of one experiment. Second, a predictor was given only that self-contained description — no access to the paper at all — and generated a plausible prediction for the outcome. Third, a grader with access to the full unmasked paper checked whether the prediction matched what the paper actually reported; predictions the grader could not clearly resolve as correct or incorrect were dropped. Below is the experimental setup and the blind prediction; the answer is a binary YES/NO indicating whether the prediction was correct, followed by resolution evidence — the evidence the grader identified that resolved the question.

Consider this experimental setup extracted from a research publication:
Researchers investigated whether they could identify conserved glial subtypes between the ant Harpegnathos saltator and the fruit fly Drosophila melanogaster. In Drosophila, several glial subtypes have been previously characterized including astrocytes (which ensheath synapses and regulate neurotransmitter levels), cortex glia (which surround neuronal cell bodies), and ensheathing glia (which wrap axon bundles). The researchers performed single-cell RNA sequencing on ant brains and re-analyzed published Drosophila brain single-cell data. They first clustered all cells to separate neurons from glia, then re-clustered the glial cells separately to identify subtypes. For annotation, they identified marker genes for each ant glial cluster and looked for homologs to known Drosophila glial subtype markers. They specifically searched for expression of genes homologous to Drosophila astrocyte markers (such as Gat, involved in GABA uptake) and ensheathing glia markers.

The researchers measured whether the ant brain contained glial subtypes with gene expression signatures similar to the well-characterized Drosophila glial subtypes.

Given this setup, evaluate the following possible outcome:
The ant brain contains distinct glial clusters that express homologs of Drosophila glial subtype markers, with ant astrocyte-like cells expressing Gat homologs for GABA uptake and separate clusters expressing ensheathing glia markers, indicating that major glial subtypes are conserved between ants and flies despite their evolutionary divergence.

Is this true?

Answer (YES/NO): YES